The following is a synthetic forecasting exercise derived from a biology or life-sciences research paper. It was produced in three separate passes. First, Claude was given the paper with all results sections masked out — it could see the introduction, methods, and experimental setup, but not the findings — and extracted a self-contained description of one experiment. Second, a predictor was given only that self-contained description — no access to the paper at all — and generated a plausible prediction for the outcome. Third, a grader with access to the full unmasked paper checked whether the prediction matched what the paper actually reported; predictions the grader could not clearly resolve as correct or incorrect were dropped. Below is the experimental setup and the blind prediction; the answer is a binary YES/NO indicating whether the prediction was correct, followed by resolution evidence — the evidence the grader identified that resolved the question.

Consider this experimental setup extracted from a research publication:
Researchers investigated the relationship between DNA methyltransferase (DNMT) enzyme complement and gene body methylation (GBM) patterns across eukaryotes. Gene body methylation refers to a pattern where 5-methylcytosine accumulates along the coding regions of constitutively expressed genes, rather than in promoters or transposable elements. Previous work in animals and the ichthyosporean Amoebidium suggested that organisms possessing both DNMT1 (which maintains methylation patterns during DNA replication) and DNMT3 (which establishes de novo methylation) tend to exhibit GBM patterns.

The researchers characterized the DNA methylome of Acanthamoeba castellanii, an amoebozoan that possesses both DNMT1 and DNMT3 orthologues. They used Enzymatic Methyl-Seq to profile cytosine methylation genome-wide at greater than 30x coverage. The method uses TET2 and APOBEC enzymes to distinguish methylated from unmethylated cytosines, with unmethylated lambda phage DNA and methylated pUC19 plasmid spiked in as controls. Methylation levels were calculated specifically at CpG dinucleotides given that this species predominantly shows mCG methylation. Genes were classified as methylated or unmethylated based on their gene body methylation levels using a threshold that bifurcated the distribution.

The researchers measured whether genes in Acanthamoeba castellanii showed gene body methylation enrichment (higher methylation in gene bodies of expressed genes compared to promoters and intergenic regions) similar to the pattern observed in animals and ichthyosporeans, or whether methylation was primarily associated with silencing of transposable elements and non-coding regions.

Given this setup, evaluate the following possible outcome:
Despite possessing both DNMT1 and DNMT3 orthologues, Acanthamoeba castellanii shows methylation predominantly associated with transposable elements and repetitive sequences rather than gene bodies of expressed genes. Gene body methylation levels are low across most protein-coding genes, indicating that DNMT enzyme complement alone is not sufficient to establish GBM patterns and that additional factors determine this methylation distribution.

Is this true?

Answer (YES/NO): YES